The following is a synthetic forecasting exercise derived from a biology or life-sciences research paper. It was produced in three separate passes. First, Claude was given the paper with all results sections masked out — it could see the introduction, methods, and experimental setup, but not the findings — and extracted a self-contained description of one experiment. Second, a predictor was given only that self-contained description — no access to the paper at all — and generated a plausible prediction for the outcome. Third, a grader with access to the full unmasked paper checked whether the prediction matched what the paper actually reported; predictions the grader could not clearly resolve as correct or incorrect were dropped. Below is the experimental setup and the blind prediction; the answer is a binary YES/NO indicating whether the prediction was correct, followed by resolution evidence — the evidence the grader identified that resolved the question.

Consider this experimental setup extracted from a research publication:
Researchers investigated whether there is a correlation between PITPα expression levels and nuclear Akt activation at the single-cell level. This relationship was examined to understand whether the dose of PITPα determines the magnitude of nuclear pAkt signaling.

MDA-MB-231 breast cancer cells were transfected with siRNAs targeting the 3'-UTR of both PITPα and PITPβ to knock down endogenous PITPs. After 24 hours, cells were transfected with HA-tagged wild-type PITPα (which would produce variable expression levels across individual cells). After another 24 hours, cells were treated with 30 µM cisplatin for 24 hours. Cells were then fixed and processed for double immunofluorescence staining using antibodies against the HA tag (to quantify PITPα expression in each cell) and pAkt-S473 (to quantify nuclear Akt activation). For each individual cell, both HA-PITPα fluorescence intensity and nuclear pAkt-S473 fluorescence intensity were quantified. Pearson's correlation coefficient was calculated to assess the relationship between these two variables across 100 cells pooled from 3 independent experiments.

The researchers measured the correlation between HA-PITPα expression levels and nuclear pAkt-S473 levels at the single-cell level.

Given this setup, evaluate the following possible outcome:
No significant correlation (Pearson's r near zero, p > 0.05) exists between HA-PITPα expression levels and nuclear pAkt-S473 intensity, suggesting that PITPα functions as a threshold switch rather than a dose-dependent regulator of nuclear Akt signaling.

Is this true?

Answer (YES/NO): NO